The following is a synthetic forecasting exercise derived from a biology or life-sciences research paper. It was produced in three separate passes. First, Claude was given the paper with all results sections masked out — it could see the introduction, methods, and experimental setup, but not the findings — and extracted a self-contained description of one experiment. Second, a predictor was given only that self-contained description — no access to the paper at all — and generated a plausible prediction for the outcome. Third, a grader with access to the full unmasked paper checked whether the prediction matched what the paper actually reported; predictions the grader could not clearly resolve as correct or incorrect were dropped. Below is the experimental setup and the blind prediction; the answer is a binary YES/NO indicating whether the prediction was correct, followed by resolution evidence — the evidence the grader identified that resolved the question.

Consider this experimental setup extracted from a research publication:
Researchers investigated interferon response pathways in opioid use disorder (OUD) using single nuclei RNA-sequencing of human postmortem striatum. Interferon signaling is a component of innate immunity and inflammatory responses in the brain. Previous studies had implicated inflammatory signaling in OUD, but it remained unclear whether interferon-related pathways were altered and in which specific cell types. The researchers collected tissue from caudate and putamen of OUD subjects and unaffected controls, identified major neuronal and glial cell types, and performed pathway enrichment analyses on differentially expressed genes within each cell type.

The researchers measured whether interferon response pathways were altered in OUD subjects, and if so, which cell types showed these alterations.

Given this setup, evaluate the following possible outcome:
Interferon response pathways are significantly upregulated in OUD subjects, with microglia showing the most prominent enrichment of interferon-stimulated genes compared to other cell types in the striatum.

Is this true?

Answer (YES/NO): NO